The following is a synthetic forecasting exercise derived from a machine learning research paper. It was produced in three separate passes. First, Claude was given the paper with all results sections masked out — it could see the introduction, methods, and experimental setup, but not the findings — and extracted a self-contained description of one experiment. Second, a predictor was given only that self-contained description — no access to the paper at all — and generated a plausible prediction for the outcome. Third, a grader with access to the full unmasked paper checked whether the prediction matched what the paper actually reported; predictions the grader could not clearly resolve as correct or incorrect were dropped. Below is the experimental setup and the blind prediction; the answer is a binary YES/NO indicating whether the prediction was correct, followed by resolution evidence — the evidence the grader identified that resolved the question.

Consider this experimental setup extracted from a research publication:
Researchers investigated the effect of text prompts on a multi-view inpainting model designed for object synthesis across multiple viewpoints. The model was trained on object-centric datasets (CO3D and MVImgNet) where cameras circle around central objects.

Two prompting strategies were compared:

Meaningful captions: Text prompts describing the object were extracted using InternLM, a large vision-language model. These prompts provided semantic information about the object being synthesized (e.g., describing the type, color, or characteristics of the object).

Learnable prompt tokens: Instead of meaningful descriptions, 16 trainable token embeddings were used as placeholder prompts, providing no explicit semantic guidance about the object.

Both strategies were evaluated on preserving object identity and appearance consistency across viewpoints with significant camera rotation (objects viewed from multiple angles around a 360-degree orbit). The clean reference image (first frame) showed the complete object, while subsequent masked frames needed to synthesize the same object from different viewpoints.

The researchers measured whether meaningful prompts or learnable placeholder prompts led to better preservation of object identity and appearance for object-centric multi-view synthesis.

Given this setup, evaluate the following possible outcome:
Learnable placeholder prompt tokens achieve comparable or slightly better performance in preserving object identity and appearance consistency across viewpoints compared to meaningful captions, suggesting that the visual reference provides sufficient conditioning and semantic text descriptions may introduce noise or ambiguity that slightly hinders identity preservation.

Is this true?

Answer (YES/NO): NO